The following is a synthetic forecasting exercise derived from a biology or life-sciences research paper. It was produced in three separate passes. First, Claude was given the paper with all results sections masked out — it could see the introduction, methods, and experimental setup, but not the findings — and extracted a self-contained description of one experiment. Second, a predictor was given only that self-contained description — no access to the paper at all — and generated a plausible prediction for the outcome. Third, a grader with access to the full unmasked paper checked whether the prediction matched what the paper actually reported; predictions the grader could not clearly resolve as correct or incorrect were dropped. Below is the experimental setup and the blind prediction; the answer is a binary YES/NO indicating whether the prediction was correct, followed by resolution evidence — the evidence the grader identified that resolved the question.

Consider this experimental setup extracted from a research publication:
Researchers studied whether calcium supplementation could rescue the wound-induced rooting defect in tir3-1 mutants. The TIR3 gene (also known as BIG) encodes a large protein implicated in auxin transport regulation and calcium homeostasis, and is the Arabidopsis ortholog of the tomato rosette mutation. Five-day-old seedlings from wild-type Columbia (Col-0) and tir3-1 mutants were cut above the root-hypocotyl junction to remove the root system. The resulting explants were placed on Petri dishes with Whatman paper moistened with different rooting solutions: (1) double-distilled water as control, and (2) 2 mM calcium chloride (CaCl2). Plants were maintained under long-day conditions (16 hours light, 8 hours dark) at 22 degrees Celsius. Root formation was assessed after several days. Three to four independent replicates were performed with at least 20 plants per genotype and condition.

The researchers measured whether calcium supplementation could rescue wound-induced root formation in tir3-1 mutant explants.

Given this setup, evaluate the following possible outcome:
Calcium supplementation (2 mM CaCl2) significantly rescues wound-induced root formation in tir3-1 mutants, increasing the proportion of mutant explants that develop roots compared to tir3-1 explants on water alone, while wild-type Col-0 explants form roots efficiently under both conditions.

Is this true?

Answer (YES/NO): NO